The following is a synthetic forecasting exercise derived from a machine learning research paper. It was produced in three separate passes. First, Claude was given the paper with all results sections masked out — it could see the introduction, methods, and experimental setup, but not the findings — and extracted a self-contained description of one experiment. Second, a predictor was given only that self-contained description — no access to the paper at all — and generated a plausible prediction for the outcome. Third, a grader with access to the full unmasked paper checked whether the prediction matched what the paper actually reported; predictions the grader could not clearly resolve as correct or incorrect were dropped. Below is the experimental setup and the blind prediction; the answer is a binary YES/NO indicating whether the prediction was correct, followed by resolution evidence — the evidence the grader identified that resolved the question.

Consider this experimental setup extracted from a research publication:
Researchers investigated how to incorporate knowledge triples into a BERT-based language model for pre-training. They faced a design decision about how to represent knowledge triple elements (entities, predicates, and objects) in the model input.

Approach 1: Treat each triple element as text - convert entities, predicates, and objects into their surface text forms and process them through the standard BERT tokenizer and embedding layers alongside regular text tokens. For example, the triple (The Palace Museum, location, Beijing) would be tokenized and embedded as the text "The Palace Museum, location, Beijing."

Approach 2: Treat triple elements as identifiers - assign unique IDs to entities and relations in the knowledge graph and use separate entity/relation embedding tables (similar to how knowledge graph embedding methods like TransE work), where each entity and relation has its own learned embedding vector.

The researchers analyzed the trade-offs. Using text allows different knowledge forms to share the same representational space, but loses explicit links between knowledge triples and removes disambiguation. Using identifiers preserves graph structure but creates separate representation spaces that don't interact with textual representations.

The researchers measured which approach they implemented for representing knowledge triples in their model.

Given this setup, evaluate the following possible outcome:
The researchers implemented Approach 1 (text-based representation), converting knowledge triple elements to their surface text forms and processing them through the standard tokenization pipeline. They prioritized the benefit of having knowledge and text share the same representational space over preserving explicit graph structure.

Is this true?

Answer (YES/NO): YES